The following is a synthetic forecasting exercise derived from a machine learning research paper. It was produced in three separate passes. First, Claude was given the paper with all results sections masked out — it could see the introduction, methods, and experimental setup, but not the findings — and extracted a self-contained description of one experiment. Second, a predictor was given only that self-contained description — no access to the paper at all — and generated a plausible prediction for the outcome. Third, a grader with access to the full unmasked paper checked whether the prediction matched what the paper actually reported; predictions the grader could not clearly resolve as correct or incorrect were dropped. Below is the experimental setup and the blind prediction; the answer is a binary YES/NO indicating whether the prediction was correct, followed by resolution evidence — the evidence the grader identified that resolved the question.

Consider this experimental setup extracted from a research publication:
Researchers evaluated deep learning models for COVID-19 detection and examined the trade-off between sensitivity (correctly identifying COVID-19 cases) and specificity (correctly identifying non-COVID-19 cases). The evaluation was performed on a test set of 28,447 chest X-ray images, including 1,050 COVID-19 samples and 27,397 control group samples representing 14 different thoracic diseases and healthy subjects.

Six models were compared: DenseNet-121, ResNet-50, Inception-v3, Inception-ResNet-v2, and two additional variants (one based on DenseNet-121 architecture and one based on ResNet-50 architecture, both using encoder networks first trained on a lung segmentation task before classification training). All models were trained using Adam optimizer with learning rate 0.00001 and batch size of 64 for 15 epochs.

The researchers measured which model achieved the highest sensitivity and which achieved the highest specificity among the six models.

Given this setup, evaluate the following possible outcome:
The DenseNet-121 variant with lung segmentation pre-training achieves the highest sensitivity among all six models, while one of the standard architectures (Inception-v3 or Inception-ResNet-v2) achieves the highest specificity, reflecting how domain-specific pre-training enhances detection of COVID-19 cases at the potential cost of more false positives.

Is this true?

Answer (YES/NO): NO